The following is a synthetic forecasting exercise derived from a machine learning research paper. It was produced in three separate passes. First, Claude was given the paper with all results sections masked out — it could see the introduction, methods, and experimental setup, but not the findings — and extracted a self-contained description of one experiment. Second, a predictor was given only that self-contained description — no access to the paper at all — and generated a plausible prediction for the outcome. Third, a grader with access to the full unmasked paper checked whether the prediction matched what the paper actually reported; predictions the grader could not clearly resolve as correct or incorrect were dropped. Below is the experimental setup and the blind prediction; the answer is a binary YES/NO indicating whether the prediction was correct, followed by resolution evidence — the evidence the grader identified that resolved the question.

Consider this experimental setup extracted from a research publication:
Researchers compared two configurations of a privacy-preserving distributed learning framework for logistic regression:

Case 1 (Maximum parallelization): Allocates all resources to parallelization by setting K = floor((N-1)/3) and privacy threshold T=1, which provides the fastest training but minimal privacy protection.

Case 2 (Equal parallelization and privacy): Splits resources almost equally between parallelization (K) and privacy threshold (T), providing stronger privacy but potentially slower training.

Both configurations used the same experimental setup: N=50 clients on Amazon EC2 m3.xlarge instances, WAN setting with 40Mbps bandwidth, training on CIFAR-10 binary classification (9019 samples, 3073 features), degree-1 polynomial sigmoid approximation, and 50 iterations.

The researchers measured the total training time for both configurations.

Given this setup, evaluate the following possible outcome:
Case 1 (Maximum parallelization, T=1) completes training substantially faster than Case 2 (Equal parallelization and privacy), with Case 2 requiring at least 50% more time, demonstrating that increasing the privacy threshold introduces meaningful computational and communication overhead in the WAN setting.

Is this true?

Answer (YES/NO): YES